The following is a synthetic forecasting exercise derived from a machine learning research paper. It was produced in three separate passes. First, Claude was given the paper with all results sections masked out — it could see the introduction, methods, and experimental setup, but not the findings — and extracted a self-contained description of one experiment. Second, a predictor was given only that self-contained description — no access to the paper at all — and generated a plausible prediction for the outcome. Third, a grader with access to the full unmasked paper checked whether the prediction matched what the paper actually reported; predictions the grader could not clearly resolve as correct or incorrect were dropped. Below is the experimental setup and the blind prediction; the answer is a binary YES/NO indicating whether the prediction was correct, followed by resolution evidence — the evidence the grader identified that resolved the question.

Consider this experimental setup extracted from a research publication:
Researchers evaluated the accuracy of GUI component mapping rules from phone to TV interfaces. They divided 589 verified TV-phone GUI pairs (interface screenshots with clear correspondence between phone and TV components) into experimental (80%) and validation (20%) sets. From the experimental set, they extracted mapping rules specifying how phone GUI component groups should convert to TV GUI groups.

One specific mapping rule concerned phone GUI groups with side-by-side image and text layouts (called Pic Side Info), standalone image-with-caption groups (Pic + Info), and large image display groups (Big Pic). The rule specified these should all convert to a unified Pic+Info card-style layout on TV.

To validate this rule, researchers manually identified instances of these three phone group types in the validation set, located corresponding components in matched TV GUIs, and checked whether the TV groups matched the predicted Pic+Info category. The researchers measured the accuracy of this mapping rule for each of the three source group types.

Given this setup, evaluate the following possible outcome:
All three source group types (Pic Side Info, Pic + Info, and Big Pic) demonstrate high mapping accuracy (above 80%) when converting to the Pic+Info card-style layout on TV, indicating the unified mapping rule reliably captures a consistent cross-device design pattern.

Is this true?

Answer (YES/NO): YES